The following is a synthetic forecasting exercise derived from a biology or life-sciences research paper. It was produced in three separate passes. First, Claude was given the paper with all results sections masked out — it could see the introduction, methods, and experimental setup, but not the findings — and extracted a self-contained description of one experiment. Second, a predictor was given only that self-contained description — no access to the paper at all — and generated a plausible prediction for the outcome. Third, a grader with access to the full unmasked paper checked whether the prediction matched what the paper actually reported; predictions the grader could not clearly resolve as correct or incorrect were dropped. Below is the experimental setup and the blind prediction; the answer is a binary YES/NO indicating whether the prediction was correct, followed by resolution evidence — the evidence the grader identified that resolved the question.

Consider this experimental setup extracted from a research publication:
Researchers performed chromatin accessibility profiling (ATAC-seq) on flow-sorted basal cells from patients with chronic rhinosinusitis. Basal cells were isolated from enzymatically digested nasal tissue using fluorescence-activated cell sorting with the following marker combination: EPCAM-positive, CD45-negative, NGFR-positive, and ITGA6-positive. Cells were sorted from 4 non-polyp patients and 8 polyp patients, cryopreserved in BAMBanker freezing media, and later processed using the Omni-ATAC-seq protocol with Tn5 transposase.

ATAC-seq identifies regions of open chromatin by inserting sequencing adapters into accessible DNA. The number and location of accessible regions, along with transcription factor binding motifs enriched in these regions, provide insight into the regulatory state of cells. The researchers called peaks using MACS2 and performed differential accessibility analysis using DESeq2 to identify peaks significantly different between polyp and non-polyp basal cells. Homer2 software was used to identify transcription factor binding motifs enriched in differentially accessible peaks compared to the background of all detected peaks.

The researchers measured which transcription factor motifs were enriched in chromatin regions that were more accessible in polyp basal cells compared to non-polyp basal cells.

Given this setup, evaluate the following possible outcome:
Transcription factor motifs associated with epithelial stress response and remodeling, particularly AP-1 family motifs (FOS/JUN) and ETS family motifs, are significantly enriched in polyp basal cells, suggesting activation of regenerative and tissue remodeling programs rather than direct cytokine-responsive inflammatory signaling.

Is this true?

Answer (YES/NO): NO